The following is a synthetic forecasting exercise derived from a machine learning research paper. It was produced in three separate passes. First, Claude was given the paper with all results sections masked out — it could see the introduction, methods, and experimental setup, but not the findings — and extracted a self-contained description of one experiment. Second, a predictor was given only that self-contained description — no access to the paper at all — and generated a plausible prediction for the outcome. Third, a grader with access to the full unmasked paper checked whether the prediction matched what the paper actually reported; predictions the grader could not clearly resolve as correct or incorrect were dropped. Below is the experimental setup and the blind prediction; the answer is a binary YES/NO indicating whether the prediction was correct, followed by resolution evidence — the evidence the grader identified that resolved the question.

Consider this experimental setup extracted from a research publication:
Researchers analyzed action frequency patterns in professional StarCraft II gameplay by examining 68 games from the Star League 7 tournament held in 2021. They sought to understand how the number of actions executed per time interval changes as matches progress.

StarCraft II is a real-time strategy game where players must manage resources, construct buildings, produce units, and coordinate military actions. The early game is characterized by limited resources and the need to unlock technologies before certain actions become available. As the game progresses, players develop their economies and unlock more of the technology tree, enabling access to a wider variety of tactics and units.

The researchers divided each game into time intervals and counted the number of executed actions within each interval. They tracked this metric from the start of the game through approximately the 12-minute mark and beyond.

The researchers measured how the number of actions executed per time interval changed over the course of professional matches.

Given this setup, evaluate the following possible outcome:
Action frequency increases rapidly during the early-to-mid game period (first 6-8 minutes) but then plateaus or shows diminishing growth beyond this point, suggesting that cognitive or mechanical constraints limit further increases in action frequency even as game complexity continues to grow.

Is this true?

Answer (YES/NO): NO